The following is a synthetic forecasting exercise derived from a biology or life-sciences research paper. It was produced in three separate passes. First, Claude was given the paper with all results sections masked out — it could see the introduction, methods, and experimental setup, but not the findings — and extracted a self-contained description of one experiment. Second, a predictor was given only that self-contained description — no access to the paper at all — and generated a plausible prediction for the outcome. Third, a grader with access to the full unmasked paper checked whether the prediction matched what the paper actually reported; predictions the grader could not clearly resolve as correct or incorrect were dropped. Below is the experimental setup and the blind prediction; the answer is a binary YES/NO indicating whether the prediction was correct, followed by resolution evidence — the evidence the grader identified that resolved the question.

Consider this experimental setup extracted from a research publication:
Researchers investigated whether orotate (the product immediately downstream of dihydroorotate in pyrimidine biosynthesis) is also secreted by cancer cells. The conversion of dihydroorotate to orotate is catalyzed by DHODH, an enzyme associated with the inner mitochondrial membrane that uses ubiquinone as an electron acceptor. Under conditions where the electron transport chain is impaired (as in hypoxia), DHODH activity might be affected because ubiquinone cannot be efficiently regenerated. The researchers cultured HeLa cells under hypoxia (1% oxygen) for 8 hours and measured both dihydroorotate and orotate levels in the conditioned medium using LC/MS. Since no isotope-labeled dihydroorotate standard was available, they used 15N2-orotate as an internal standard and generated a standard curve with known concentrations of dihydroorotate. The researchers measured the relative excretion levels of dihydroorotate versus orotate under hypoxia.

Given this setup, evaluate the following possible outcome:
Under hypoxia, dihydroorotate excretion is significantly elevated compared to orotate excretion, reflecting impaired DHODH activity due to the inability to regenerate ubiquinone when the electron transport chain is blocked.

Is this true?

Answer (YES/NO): YES